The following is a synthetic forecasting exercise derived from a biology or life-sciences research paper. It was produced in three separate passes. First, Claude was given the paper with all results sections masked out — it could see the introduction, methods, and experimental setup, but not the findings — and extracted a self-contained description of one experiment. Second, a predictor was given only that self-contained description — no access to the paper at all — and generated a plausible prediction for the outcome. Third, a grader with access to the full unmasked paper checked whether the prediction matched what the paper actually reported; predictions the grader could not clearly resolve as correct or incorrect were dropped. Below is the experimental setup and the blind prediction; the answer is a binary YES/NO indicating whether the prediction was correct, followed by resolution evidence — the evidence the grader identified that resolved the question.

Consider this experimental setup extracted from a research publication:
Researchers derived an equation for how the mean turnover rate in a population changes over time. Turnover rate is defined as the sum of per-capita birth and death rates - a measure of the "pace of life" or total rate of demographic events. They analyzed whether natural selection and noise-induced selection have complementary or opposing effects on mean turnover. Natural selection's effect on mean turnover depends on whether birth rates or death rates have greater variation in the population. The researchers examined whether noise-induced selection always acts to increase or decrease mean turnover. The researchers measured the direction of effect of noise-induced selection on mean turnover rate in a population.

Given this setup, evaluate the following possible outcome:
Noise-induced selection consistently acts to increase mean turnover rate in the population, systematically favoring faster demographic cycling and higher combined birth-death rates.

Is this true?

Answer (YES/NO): NO